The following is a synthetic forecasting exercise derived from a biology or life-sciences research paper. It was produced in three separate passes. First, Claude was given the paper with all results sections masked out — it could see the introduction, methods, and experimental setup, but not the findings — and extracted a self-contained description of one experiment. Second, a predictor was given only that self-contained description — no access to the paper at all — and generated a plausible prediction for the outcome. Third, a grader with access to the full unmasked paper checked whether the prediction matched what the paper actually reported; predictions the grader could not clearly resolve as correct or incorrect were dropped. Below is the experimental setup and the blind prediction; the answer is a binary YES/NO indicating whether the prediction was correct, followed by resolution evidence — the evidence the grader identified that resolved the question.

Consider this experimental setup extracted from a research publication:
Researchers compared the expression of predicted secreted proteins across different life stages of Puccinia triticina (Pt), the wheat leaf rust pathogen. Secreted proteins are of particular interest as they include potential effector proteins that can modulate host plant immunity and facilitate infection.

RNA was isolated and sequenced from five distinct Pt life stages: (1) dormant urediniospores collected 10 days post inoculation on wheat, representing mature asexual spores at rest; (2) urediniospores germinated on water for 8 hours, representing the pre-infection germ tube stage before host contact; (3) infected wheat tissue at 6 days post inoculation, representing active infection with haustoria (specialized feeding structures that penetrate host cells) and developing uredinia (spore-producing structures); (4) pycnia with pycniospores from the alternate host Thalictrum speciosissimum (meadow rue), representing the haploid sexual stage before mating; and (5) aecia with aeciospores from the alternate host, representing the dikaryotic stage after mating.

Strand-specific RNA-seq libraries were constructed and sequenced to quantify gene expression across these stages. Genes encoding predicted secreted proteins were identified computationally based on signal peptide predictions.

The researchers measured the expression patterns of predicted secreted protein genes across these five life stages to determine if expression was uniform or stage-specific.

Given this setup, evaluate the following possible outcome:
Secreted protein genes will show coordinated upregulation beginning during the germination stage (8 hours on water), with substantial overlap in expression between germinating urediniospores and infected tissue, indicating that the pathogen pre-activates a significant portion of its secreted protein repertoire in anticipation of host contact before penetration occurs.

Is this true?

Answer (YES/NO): NO